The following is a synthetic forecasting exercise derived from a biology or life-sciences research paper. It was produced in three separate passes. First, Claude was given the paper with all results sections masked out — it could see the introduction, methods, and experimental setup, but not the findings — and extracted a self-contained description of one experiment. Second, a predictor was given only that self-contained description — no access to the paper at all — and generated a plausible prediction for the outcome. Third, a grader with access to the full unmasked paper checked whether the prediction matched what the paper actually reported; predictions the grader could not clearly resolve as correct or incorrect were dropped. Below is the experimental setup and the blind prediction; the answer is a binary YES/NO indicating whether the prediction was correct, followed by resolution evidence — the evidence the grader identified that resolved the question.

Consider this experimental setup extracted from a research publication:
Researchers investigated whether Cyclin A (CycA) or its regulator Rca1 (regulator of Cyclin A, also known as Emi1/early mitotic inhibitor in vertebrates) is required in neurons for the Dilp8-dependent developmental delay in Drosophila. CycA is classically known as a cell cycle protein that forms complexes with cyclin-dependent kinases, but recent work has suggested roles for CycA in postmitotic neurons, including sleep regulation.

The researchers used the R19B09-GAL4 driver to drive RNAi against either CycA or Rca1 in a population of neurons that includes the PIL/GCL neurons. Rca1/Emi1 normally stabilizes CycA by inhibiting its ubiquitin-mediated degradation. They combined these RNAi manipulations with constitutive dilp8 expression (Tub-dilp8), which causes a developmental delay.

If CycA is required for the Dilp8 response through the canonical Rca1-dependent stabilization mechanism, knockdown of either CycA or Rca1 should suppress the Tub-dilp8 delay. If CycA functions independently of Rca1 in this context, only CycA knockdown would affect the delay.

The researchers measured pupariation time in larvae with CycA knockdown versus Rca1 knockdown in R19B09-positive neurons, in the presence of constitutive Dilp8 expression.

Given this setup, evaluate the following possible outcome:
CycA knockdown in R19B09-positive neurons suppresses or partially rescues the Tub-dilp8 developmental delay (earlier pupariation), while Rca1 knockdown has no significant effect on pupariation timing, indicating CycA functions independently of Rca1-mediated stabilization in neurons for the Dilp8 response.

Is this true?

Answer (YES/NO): YES